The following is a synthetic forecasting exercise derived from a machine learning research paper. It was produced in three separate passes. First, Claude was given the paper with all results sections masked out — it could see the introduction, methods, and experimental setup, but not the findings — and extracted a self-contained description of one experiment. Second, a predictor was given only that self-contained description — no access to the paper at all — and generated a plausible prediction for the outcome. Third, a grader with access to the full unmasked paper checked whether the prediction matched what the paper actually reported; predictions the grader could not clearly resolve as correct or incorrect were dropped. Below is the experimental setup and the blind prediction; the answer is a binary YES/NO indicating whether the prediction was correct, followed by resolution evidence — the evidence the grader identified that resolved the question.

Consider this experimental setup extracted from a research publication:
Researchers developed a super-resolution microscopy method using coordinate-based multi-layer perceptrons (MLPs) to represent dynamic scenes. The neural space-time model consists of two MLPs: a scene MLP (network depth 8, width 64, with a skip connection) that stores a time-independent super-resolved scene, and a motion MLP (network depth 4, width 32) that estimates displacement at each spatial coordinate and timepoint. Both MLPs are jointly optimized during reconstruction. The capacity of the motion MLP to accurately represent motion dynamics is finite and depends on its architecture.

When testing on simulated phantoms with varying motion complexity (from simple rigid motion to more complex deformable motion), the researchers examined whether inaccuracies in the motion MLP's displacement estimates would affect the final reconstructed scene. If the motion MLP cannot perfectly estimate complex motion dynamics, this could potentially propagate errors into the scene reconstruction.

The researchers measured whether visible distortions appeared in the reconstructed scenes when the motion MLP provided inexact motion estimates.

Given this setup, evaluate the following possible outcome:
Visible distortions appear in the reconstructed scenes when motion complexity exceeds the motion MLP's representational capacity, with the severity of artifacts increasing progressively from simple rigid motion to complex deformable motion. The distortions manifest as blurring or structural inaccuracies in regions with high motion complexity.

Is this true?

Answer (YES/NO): YES